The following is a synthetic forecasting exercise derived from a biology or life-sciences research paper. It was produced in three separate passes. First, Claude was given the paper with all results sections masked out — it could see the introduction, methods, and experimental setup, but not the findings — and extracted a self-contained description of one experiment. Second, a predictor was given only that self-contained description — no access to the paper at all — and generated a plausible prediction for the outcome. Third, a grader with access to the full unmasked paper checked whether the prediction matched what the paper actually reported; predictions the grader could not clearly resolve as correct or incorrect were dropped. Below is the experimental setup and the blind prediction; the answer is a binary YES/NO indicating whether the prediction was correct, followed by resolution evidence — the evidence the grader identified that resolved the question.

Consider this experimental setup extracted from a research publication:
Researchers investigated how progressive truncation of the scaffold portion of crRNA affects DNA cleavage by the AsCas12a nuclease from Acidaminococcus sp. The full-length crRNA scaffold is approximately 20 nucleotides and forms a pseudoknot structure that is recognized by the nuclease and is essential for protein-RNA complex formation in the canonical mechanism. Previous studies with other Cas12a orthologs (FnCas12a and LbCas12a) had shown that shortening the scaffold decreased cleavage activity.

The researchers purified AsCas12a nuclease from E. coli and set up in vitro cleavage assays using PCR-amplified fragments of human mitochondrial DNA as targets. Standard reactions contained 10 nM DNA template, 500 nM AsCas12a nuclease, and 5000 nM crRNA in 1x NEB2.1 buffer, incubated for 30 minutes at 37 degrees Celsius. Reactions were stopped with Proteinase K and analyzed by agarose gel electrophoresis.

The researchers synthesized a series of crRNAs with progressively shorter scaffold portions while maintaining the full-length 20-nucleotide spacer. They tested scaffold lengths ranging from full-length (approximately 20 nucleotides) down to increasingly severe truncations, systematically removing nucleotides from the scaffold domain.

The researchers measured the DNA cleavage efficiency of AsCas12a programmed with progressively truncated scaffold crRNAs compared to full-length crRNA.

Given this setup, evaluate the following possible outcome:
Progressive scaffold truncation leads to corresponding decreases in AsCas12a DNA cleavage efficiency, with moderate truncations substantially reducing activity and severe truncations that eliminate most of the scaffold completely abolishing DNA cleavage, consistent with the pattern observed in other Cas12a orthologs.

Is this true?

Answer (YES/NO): NO